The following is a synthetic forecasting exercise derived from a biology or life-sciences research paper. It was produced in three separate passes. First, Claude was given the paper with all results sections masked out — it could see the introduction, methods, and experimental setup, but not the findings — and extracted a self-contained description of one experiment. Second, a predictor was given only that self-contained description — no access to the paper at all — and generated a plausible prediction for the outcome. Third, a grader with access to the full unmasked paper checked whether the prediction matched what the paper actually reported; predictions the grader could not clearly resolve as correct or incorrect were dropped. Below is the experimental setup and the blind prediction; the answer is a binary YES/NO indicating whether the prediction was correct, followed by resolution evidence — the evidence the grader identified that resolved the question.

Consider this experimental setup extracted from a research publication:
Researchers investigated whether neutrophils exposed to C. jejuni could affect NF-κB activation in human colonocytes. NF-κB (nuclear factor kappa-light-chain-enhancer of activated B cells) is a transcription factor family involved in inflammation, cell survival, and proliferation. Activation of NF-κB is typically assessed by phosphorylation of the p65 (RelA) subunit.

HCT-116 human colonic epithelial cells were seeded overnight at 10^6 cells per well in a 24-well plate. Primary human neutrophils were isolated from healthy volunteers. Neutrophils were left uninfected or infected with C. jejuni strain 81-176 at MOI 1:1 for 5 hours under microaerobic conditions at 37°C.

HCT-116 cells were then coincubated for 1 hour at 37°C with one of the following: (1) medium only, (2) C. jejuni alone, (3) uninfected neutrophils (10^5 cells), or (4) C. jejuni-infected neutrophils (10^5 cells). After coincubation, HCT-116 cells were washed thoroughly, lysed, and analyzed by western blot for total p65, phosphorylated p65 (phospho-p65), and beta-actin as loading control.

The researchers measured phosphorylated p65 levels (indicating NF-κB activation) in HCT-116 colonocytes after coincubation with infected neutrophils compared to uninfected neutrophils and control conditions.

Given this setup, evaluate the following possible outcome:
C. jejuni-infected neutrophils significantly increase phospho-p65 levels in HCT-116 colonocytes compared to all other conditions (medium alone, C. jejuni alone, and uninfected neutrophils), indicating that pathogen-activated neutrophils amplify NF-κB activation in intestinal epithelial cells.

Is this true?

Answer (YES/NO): YES